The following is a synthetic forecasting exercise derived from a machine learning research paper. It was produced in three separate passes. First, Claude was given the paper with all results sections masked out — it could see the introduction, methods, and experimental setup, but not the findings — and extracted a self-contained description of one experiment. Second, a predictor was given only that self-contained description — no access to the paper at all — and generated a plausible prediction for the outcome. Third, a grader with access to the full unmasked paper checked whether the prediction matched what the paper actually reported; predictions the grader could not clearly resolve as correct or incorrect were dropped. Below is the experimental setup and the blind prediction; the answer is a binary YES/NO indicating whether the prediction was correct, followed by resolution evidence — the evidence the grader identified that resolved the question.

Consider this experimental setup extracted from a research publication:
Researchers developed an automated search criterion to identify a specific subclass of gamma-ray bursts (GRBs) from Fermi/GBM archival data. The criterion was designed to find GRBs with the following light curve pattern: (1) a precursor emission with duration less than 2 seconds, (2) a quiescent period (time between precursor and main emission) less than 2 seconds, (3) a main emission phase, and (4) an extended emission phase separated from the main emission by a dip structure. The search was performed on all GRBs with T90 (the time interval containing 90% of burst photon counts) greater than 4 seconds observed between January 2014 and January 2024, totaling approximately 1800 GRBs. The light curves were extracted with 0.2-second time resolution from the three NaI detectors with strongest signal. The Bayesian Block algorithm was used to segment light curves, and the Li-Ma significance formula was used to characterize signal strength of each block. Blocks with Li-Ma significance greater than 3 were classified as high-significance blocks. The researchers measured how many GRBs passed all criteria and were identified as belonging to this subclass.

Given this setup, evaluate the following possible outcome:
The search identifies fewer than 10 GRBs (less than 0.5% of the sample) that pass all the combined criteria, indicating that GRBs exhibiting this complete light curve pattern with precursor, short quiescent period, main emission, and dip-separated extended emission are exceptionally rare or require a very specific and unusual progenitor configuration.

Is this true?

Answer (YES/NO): YES